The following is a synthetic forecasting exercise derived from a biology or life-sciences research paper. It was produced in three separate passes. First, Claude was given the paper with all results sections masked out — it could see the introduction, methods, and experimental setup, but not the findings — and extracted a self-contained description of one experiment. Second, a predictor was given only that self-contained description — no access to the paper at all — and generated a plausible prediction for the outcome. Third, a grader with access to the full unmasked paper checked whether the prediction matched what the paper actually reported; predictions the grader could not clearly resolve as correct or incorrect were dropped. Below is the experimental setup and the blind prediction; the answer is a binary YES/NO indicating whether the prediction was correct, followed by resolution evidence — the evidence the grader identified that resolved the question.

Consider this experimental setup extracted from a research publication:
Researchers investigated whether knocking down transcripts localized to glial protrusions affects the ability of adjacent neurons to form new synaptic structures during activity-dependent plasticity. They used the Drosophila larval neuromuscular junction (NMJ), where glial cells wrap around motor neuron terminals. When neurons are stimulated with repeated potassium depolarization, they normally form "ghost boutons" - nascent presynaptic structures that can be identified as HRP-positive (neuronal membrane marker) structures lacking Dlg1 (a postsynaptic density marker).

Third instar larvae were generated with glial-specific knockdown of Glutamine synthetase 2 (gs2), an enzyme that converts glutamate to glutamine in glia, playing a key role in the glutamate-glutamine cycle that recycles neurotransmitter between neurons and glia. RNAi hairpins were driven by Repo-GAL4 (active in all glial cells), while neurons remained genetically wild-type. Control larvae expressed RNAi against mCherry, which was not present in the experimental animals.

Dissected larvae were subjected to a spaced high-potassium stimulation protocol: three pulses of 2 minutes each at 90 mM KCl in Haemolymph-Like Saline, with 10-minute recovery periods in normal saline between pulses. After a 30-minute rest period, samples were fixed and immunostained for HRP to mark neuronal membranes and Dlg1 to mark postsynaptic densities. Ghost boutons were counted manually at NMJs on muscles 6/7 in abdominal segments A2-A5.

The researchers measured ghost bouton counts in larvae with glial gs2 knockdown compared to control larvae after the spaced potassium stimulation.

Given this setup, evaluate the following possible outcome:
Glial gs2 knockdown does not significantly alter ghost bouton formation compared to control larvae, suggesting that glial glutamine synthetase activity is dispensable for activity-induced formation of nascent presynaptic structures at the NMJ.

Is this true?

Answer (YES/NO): NO